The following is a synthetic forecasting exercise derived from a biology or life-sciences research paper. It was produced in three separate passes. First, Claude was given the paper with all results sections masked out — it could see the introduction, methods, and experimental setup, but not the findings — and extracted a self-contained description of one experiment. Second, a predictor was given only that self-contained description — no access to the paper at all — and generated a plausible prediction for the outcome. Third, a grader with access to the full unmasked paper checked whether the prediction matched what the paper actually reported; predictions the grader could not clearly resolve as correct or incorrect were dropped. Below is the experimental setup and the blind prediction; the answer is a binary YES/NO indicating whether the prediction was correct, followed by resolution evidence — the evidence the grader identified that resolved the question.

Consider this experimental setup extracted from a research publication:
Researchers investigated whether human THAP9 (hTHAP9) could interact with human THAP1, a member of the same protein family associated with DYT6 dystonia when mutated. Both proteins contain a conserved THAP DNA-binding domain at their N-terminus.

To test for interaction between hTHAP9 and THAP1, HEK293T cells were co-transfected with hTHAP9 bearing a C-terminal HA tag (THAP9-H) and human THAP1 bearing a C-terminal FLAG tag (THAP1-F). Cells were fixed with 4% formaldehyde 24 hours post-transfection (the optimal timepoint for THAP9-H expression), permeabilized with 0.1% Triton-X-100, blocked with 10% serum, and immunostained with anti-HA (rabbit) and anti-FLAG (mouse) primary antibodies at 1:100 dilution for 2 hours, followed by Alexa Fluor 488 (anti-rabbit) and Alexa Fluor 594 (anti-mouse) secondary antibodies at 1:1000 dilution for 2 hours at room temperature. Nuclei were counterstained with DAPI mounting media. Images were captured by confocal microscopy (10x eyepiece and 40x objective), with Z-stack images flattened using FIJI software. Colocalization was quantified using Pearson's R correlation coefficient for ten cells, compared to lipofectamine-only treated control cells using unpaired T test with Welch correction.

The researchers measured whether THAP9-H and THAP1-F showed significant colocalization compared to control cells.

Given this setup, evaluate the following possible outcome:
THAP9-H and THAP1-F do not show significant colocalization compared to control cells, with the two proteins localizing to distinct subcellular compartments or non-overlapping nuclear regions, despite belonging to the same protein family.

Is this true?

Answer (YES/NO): NO